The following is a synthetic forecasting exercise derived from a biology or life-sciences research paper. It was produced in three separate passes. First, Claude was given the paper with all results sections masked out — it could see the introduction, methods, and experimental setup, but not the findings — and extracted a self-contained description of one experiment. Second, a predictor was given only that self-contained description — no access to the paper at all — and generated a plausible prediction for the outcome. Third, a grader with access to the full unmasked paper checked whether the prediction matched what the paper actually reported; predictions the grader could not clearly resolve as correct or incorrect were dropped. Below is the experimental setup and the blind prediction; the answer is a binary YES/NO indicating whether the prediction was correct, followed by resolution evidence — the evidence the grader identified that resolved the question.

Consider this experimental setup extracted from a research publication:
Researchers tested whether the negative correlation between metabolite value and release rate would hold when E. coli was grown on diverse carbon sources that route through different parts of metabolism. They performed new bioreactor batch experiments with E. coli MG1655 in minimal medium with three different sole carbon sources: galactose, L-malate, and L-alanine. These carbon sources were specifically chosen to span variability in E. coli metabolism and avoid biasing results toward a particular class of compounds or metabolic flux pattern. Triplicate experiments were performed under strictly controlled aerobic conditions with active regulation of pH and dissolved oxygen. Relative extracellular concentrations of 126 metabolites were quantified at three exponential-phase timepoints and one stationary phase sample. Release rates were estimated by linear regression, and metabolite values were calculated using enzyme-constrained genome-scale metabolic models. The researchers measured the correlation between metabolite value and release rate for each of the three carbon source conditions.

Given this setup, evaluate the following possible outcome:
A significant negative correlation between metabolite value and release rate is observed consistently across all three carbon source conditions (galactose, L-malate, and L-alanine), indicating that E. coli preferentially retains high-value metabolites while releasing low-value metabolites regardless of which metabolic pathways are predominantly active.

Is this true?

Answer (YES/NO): YES